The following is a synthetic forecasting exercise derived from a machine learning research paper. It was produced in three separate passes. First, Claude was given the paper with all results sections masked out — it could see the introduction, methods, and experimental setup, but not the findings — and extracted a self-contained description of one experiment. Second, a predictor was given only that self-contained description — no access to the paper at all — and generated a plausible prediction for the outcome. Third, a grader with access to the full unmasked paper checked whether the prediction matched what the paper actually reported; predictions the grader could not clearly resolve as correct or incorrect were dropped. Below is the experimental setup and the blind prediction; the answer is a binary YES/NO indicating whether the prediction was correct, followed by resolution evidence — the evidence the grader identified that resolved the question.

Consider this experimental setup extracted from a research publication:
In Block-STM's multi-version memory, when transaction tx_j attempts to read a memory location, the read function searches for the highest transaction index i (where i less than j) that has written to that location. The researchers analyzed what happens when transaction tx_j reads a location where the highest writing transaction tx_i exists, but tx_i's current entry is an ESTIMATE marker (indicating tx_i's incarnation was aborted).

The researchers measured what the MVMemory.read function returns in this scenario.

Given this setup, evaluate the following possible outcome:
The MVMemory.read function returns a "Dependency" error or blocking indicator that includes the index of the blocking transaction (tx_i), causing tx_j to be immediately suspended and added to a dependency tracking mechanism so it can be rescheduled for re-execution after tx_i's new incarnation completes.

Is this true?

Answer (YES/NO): YES